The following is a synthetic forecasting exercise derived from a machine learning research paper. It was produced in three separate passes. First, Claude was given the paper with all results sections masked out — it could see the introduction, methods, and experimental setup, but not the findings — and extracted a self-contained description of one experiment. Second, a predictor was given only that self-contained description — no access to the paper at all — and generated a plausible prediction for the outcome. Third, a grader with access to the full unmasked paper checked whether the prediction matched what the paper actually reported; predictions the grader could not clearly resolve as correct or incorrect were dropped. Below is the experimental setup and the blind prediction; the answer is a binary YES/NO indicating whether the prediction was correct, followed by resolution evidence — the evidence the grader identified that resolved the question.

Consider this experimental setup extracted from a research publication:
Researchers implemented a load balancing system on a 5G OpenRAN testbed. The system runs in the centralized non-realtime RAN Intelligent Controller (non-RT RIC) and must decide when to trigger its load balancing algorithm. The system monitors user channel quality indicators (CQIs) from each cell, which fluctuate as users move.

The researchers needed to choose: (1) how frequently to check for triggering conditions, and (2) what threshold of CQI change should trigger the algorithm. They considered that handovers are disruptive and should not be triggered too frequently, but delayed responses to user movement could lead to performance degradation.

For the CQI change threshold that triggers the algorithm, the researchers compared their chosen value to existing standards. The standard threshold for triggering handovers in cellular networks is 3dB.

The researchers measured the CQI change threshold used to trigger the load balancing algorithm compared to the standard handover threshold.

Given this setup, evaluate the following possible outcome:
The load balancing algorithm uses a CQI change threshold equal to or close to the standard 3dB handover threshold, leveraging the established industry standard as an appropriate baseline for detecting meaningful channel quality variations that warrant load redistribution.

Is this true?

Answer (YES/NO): YES